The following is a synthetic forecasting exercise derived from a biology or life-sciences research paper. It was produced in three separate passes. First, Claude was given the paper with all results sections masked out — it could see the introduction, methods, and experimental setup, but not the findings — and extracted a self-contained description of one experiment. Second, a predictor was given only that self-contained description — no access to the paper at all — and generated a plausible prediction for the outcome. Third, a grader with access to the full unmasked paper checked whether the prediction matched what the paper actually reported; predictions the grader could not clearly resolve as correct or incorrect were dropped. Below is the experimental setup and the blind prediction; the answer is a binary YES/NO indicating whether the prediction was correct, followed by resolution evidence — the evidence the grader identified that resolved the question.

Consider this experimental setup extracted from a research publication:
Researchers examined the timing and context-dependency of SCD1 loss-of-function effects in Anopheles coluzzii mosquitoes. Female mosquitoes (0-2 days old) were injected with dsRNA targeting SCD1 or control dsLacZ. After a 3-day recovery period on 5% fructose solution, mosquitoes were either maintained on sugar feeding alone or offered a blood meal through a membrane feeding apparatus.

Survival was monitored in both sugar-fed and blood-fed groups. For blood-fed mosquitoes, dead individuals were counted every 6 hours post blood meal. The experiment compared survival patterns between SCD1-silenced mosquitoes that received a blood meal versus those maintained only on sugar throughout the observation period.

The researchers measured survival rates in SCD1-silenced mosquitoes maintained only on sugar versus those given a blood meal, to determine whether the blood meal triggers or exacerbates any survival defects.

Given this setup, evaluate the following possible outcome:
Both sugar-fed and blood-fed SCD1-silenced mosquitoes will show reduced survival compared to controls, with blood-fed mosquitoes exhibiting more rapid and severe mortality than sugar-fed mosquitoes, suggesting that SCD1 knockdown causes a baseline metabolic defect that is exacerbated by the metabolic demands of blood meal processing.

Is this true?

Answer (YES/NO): YES